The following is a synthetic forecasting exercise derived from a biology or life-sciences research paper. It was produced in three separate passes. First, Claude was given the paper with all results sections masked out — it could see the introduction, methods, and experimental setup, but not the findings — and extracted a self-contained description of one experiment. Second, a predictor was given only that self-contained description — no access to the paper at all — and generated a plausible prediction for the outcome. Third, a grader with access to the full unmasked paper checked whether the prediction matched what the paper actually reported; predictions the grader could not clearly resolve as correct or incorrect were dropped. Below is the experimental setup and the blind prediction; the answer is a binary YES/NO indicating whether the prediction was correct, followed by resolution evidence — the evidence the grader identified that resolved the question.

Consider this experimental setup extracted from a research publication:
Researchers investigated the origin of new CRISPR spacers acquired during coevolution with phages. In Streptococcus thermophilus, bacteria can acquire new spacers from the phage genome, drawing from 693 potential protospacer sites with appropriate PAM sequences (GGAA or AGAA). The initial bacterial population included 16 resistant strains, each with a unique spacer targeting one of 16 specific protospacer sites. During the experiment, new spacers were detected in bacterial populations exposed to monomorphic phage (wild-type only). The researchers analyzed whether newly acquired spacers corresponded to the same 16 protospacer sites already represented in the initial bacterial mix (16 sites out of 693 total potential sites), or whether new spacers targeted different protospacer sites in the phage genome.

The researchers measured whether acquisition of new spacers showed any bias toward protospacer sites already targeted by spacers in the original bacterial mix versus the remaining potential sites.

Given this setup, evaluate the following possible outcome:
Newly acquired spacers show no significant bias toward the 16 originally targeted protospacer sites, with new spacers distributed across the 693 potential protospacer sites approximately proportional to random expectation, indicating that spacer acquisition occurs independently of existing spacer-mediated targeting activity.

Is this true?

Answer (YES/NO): NO